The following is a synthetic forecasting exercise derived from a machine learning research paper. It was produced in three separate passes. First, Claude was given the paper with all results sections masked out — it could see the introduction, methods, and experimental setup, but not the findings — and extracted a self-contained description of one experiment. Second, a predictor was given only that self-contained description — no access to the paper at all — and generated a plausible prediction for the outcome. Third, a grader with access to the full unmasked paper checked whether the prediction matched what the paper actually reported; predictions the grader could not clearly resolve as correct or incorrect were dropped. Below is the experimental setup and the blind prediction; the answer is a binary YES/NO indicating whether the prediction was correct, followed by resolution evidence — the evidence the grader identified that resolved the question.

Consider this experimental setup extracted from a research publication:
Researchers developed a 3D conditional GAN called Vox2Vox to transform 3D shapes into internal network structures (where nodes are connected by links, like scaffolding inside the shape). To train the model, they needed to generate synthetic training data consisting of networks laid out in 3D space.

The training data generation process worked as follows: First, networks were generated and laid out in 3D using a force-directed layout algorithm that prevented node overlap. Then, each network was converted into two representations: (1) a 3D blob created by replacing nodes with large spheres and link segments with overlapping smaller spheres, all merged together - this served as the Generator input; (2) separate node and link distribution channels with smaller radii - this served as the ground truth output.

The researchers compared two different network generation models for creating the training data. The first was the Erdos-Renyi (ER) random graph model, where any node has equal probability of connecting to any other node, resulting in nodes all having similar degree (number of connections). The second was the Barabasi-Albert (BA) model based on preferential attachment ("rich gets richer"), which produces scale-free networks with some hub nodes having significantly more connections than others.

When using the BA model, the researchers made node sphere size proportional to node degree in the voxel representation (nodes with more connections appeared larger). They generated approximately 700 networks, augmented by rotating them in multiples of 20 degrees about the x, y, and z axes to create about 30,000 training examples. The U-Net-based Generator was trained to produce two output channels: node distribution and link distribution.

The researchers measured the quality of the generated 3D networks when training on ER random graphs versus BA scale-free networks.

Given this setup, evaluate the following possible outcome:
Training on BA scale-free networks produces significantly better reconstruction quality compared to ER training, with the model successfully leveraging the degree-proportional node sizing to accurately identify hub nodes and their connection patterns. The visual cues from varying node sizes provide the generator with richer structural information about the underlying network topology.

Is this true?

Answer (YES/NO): YES